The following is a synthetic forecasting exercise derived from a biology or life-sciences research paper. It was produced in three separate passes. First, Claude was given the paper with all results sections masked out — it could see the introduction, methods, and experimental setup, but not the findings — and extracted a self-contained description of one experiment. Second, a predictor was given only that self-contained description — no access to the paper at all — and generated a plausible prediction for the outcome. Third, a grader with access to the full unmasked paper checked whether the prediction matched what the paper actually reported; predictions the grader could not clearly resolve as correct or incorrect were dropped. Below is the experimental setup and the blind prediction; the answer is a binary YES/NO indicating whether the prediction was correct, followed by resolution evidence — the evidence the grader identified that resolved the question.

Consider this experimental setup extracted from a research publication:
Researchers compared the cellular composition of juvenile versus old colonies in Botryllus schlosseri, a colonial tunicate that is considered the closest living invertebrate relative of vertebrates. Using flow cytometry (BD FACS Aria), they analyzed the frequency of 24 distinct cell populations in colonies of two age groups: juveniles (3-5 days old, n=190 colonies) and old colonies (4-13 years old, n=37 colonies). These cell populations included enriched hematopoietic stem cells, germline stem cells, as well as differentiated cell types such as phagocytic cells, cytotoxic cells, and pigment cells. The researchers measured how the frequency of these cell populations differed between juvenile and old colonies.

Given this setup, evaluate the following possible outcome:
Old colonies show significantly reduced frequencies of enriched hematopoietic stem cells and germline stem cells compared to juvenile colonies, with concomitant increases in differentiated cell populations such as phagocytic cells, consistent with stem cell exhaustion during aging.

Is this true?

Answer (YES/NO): YES